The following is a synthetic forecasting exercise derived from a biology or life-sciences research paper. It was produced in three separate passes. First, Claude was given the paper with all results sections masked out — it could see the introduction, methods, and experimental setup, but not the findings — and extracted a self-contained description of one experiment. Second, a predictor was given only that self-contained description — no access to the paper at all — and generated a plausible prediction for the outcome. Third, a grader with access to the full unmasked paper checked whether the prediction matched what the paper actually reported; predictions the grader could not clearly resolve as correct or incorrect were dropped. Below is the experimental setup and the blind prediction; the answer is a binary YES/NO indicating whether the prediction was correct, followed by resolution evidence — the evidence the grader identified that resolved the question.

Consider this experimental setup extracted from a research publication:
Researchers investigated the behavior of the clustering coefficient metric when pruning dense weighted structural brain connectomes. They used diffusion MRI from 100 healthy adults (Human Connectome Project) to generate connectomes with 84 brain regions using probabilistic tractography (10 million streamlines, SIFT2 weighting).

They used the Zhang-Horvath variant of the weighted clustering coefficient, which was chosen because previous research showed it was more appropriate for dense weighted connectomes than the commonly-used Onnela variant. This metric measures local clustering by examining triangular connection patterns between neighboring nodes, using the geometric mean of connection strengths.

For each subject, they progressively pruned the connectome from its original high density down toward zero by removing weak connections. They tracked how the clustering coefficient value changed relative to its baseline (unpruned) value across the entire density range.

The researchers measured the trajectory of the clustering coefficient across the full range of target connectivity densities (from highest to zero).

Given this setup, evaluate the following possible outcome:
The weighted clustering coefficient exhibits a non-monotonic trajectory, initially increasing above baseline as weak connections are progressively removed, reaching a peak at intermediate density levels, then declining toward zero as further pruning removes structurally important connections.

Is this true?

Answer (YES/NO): NO